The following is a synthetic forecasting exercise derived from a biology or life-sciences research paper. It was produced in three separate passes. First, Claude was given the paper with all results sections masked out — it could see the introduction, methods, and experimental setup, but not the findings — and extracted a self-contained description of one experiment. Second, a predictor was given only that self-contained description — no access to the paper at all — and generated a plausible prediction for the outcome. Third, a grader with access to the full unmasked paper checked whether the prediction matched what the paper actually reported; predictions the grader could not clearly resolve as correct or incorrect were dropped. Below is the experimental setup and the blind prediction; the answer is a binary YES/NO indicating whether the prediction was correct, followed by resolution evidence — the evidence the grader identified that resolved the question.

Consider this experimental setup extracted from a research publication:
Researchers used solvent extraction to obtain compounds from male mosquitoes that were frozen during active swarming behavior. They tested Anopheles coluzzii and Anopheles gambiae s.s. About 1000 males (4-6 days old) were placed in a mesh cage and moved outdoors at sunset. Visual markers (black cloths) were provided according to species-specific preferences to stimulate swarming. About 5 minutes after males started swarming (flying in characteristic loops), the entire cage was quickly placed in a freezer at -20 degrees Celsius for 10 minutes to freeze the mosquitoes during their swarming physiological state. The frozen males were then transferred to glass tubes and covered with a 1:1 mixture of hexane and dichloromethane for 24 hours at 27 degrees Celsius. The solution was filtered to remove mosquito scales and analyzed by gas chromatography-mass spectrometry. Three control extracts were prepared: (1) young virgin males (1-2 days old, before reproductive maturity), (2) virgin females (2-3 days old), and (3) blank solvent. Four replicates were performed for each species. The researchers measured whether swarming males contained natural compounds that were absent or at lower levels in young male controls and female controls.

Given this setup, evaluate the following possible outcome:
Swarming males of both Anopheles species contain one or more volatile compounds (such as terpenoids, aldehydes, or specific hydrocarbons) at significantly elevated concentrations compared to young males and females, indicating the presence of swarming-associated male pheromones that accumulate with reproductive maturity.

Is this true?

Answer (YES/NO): NO